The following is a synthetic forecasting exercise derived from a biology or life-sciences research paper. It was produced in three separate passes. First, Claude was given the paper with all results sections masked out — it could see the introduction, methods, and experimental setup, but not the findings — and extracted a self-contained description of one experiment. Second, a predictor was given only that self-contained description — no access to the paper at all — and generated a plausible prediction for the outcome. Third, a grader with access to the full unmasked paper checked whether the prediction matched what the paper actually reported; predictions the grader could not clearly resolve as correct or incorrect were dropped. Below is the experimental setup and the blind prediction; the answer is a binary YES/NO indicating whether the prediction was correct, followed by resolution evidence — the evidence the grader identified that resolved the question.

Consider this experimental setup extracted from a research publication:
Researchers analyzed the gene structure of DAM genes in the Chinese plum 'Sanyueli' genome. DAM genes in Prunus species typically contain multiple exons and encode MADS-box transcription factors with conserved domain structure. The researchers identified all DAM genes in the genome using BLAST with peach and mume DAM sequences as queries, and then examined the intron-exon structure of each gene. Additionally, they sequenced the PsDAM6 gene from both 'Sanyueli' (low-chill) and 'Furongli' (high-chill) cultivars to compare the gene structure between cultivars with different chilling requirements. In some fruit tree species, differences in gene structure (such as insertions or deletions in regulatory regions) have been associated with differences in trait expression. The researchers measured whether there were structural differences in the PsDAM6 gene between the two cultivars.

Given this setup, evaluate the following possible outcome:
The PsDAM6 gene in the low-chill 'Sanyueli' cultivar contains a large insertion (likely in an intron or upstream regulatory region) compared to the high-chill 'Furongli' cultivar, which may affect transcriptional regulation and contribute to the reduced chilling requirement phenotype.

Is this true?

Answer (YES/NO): NO